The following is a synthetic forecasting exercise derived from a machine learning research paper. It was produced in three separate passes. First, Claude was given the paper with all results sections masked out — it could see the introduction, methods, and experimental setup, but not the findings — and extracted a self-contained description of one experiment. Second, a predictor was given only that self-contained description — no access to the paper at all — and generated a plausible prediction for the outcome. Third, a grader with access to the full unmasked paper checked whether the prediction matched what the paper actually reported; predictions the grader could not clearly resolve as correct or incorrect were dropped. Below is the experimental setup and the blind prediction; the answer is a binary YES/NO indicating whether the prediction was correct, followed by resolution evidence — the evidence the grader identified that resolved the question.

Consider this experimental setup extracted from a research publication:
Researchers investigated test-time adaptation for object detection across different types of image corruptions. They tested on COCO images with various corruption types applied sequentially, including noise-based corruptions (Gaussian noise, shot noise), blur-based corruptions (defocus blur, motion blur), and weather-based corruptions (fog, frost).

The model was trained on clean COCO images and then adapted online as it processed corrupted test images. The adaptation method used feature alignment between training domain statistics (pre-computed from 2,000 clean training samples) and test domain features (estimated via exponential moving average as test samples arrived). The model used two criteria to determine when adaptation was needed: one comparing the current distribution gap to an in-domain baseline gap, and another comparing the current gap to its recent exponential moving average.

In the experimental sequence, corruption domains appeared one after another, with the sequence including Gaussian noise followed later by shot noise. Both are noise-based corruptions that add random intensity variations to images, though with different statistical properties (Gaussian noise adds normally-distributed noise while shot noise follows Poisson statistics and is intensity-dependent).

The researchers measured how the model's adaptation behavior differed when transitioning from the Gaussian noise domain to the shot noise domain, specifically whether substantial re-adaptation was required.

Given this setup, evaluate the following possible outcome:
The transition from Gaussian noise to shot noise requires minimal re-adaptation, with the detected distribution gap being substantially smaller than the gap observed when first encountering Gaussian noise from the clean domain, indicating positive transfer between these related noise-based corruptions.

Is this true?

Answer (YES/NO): YES